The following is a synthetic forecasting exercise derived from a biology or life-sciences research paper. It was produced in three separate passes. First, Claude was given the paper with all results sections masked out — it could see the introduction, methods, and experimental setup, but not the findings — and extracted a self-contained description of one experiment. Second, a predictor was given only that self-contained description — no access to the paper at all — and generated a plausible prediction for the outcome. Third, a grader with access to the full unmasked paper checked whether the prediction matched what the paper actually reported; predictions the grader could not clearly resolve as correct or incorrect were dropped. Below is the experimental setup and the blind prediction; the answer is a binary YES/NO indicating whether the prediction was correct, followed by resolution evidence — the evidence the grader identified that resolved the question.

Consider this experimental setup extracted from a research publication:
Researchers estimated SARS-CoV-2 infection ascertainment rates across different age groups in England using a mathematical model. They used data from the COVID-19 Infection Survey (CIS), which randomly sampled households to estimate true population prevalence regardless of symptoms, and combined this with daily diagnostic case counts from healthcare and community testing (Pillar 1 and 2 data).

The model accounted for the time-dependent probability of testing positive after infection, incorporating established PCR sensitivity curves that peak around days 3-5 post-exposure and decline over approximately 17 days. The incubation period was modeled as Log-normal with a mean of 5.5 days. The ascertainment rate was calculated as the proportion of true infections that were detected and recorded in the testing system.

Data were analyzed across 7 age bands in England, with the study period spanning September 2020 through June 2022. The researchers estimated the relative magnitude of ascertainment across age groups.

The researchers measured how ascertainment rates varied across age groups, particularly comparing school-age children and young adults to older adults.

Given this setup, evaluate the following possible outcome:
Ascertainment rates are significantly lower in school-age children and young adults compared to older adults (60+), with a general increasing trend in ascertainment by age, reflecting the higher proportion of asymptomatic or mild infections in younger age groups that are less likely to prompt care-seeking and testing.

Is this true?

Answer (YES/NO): NO